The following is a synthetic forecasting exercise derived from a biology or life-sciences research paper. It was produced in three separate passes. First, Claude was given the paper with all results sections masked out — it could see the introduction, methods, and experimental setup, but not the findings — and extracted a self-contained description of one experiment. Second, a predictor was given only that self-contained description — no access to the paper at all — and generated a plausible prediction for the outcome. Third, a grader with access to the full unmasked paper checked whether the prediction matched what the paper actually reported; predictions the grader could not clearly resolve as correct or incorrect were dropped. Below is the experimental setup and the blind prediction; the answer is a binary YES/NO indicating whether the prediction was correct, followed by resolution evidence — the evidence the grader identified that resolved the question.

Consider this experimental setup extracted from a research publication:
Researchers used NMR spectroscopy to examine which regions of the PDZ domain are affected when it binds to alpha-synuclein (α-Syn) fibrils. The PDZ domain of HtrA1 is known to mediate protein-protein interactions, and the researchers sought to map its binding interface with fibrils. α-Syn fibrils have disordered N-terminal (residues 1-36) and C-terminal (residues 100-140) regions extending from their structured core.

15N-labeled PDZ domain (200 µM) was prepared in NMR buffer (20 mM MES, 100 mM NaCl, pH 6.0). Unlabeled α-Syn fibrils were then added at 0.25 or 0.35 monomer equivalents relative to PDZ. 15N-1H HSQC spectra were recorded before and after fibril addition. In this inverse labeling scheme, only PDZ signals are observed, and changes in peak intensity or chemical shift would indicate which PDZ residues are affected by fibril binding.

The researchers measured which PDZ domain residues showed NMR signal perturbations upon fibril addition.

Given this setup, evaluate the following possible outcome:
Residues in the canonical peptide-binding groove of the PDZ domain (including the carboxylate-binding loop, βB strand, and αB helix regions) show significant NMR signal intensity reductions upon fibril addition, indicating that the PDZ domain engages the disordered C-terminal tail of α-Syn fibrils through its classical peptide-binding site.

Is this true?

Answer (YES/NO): YES